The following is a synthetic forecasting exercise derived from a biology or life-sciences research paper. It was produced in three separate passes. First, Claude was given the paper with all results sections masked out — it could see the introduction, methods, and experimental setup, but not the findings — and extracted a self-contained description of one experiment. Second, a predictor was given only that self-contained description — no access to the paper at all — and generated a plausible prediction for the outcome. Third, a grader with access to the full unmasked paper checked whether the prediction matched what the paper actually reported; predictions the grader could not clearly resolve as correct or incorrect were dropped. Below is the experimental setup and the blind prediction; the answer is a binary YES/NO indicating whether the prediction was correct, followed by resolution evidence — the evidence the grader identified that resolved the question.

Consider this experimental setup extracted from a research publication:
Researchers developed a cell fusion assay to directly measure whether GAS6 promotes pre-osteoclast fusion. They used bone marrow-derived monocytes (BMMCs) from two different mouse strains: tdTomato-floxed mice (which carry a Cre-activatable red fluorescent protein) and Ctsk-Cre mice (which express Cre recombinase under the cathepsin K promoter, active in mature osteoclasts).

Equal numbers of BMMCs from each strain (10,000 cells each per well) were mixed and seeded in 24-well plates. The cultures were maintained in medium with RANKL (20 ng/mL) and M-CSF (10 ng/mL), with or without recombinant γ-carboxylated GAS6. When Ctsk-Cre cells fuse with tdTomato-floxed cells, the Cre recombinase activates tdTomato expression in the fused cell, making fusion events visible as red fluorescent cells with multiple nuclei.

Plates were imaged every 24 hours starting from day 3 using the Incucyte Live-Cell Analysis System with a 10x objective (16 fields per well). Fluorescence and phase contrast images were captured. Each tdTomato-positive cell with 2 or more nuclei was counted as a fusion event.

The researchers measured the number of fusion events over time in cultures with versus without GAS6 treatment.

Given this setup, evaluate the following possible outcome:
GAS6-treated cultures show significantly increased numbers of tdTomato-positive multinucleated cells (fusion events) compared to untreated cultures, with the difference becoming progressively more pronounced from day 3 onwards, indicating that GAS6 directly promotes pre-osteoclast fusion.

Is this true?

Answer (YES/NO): YES